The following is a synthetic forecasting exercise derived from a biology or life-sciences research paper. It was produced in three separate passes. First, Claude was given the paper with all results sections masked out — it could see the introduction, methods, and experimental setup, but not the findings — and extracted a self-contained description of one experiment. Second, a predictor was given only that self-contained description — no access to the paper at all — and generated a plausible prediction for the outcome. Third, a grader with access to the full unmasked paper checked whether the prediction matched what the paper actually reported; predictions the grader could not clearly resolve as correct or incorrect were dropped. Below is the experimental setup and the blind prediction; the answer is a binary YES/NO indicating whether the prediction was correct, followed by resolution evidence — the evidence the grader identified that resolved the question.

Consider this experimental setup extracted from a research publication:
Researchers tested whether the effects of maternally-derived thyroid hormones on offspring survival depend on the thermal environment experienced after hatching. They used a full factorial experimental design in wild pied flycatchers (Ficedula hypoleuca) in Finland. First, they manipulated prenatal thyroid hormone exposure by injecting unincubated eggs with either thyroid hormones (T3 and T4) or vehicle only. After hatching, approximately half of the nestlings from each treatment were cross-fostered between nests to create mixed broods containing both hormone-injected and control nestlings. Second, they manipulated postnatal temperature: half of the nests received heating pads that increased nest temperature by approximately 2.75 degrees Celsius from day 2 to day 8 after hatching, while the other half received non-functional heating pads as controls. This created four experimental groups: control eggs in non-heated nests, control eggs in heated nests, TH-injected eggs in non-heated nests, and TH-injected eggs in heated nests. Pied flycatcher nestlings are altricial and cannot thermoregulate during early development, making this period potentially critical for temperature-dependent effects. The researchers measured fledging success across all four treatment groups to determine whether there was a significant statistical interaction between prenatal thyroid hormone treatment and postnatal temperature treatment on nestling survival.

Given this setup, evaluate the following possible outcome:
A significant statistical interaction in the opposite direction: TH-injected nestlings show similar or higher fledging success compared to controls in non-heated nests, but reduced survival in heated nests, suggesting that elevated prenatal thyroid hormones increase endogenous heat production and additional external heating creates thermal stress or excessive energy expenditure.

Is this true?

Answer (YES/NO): NO